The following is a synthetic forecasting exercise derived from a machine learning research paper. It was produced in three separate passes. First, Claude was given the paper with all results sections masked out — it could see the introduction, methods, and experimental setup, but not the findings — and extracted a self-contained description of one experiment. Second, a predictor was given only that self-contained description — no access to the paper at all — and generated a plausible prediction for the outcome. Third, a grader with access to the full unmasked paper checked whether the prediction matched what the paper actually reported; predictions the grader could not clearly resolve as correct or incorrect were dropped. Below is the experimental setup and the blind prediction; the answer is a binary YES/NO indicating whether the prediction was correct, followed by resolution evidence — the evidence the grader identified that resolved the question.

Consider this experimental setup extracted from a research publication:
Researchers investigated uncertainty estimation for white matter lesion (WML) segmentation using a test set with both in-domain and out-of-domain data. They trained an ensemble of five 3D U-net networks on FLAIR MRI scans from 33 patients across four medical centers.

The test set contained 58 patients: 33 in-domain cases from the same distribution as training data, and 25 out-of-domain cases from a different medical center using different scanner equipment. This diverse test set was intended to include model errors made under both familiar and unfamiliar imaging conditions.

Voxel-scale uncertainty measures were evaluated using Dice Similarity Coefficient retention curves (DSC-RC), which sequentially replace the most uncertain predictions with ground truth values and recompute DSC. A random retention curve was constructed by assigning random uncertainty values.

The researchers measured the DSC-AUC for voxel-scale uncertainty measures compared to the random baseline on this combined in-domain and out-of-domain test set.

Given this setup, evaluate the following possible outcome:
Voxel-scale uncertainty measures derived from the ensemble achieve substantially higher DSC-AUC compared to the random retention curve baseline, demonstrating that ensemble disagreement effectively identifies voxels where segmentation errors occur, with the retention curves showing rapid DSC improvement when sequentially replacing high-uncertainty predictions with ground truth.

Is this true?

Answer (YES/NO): YES